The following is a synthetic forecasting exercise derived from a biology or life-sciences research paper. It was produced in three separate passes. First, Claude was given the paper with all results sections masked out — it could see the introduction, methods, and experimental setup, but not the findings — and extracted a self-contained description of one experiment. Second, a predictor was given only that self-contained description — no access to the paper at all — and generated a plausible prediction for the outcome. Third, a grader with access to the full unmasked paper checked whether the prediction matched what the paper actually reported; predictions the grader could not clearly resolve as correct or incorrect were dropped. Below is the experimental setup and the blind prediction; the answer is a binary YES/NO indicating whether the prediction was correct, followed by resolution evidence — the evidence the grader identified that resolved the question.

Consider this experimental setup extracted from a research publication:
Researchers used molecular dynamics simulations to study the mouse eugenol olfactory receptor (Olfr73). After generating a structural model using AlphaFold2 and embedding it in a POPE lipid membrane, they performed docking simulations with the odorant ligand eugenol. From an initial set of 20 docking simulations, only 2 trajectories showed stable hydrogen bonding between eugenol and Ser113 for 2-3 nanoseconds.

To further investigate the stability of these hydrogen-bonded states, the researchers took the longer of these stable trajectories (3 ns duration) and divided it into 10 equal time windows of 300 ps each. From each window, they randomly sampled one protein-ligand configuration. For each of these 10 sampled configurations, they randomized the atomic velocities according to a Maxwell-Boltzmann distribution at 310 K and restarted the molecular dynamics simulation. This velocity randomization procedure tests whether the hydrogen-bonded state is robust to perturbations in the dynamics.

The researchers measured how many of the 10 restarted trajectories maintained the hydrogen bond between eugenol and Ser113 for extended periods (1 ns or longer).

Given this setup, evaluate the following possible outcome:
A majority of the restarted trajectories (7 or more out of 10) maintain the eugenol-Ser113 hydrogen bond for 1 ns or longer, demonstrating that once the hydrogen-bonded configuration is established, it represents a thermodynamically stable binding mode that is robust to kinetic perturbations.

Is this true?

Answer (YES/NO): NO